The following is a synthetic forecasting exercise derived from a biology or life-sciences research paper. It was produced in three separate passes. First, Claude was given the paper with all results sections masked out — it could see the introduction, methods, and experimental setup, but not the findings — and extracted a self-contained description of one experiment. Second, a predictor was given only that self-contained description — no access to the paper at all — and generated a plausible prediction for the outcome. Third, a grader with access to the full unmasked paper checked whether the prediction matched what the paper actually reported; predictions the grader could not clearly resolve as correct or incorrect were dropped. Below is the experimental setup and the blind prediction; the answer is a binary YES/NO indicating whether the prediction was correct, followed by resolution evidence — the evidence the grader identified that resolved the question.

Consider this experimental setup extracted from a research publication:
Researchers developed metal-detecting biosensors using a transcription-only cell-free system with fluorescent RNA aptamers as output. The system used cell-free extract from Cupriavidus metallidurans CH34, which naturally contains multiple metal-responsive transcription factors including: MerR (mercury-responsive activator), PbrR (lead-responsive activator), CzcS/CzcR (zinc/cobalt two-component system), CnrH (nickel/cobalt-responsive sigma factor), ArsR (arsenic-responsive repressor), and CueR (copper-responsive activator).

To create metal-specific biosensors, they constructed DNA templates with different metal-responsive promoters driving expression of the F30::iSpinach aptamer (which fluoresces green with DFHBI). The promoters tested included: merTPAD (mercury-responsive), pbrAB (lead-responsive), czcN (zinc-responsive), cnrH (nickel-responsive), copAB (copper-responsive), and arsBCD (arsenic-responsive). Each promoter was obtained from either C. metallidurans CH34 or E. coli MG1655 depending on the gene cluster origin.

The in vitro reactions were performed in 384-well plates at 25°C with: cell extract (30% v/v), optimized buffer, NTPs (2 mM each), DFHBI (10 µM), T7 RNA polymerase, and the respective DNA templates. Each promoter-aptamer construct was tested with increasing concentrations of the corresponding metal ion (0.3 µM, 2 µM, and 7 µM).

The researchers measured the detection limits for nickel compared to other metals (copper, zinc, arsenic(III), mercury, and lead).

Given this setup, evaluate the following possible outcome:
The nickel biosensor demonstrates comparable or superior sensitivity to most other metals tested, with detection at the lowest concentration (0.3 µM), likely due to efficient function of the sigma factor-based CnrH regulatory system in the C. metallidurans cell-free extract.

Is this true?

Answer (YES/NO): YES